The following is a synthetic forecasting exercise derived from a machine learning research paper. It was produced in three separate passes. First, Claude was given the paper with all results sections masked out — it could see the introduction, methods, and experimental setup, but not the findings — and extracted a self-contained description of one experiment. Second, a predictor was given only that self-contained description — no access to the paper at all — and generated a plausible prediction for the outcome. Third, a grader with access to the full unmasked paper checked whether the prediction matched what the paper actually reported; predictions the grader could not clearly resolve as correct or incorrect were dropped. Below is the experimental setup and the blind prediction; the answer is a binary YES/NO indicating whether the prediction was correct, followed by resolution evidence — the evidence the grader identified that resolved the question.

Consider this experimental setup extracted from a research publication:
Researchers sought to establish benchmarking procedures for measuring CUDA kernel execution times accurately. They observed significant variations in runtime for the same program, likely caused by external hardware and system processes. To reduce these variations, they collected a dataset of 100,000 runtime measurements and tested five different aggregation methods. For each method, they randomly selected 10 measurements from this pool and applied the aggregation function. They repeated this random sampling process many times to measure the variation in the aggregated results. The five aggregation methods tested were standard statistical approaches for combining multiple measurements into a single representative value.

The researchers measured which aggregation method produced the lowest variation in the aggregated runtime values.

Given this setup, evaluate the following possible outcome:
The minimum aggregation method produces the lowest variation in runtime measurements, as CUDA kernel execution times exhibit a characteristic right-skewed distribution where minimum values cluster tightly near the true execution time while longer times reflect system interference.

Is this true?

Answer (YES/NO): NO